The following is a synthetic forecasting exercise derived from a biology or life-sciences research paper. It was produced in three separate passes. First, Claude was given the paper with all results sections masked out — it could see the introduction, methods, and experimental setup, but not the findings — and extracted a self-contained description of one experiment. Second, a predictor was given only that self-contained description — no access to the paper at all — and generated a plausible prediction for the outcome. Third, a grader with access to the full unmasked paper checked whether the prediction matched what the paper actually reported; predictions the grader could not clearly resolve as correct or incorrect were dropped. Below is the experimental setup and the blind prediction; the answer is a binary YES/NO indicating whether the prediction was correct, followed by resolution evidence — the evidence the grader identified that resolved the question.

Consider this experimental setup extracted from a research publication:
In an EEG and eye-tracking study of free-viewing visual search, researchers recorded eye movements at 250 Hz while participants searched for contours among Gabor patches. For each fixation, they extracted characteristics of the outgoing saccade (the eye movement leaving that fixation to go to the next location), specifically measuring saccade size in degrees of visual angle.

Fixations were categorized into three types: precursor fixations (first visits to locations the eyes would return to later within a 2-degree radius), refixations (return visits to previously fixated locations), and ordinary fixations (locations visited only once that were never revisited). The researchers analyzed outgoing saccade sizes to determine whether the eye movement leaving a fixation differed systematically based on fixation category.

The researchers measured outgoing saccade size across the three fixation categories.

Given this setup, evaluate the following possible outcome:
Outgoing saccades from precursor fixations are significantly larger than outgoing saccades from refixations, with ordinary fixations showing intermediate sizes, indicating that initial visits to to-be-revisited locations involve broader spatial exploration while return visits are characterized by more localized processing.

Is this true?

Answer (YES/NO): NO